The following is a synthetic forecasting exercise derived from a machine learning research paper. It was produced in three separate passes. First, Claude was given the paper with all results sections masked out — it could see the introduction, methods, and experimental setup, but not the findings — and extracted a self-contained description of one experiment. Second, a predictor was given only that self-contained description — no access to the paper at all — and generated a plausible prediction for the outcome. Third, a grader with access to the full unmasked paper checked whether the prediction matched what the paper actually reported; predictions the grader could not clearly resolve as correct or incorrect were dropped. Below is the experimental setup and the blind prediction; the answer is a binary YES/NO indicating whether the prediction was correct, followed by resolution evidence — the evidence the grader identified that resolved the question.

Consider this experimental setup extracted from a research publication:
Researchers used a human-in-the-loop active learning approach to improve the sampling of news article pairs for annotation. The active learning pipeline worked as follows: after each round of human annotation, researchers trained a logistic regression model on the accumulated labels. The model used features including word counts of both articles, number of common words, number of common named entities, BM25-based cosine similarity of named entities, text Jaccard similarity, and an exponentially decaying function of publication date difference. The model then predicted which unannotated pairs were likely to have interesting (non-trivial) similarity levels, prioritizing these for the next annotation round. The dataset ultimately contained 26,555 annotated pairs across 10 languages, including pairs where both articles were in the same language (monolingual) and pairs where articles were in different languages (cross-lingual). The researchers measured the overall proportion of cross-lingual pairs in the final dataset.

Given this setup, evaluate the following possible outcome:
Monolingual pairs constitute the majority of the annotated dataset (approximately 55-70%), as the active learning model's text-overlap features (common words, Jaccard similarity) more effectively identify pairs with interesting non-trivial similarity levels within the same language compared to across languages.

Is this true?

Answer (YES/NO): NO